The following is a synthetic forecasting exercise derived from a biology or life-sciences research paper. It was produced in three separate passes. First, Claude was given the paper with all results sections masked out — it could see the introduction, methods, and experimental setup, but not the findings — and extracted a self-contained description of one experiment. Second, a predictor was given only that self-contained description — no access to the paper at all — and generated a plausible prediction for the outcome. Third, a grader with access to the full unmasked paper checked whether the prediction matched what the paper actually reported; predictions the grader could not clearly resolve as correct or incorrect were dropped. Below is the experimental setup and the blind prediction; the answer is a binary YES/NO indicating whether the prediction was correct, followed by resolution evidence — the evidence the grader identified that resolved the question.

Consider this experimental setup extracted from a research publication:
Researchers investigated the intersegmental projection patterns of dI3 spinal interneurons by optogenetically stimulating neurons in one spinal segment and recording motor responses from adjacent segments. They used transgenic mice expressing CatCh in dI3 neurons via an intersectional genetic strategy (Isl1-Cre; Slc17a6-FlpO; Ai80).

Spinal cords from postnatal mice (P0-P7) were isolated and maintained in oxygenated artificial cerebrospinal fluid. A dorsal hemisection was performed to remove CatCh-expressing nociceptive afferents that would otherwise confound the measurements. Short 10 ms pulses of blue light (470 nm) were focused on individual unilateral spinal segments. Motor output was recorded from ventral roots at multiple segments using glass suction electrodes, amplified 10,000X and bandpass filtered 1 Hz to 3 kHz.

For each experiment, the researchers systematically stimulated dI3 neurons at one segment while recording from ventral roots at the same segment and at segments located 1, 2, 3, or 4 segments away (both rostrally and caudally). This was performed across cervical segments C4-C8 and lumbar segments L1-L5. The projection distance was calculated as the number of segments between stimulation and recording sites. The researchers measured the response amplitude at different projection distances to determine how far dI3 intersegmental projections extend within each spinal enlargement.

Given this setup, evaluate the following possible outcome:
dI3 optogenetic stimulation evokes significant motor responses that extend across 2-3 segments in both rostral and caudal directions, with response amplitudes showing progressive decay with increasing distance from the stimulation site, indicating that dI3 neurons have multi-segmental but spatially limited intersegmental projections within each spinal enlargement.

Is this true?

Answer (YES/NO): NO